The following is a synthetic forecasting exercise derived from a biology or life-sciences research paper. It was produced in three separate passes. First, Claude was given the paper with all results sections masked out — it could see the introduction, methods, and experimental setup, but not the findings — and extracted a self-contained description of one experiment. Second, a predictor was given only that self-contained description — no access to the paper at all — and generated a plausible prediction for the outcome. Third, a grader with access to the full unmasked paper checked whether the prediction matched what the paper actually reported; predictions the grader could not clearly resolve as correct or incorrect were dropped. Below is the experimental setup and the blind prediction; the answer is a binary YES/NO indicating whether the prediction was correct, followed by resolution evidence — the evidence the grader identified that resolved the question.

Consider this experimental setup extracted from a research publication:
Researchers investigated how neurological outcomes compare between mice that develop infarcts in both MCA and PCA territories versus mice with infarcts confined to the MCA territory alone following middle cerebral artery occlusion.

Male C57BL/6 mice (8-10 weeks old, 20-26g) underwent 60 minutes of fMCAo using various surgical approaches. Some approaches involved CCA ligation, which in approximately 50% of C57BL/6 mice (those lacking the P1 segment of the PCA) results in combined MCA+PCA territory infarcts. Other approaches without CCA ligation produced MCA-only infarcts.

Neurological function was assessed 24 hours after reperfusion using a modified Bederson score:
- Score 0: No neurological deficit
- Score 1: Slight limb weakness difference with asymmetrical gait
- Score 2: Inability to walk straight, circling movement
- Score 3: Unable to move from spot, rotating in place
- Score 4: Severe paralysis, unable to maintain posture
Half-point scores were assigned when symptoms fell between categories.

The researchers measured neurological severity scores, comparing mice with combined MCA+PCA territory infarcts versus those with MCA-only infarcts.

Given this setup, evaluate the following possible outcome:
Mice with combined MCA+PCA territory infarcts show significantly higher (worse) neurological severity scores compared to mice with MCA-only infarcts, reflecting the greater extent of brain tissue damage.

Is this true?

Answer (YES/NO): YES